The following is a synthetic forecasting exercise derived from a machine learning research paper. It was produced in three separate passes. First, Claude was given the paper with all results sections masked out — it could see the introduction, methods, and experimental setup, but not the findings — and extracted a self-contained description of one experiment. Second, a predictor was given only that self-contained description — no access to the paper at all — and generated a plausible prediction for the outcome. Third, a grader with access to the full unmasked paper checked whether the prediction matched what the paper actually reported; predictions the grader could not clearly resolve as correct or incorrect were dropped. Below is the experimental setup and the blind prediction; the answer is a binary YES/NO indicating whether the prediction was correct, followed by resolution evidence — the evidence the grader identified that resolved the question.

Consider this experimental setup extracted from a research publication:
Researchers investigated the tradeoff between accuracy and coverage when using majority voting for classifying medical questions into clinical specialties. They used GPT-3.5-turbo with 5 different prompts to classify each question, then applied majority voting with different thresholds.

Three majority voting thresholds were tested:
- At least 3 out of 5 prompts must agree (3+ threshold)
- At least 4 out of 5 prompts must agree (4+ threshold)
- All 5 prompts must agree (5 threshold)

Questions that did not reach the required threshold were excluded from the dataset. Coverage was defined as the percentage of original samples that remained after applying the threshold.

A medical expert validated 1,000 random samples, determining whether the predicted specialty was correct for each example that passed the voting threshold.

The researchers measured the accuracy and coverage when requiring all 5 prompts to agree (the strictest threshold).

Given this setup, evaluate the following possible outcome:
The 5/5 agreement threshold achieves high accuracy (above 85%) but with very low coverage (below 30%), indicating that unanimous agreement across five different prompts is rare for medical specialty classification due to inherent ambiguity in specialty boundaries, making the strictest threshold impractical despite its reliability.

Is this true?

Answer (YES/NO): NO